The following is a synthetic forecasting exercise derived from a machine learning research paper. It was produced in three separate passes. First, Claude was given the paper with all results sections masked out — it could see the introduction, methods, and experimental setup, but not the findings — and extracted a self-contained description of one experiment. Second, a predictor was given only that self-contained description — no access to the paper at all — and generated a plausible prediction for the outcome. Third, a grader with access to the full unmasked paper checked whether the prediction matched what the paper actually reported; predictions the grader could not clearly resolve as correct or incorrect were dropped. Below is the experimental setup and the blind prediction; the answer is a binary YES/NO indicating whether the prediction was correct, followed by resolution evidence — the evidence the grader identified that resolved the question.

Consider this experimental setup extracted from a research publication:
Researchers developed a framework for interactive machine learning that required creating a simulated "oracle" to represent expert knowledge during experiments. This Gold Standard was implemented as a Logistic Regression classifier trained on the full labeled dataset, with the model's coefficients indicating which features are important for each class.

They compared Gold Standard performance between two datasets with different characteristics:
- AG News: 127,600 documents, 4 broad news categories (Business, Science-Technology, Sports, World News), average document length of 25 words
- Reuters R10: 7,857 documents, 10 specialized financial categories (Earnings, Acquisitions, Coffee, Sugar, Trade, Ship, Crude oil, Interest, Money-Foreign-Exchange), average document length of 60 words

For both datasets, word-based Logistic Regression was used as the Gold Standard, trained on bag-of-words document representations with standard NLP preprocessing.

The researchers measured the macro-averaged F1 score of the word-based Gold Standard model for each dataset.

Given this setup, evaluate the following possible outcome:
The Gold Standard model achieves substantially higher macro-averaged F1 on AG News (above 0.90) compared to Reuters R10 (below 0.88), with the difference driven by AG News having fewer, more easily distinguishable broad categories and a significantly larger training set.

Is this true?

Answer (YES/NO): NO